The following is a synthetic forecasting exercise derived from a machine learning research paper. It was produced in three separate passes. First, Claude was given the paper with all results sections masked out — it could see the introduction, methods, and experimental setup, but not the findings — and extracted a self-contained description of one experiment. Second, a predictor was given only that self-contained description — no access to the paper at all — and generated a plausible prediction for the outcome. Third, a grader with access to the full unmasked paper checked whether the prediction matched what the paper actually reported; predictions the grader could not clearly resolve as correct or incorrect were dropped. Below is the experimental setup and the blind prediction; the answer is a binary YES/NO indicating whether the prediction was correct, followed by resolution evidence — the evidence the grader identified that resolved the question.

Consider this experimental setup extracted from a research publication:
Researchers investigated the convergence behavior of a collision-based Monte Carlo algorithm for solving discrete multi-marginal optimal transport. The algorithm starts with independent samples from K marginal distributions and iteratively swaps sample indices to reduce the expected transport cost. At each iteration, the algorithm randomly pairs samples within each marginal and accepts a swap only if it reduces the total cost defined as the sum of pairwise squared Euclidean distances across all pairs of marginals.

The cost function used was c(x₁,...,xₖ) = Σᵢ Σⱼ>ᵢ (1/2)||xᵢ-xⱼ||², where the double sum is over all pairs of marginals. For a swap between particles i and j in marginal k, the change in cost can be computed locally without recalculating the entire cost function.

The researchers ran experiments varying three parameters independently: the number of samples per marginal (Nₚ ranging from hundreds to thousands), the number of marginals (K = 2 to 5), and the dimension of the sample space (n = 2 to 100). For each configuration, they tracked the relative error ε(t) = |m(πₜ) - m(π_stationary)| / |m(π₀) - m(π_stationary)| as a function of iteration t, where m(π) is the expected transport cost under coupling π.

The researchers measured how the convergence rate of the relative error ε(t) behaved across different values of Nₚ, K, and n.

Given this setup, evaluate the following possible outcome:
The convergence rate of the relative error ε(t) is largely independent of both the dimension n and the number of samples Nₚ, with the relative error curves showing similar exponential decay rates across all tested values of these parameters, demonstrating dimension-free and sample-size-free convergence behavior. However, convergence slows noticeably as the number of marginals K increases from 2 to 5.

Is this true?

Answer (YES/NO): NO